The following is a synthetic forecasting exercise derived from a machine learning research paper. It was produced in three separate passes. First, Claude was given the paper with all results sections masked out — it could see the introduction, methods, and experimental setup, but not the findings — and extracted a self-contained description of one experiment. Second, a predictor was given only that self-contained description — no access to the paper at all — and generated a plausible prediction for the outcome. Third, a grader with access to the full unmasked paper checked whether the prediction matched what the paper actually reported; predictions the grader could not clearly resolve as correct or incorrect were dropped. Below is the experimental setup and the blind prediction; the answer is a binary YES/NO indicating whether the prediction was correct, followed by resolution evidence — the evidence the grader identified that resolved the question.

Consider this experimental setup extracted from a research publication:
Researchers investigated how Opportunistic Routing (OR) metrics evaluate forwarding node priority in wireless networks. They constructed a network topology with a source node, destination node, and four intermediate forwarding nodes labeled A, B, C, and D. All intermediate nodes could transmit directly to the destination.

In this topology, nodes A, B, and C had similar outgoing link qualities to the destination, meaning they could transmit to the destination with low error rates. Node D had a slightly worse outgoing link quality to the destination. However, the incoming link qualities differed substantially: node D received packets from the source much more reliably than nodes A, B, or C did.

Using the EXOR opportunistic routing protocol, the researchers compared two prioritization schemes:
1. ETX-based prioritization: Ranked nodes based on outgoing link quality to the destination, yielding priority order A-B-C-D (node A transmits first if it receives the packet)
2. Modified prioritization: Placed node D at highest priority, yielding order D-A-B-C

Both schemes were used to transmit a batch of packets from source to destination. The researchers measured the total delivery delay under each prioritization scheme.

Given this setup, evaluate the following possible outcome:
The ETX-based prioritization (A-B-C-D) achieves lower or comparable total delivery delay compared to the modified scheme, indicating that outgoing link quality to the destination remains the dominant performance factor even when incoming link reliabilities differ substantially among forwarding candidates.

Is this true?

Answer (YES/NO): NO